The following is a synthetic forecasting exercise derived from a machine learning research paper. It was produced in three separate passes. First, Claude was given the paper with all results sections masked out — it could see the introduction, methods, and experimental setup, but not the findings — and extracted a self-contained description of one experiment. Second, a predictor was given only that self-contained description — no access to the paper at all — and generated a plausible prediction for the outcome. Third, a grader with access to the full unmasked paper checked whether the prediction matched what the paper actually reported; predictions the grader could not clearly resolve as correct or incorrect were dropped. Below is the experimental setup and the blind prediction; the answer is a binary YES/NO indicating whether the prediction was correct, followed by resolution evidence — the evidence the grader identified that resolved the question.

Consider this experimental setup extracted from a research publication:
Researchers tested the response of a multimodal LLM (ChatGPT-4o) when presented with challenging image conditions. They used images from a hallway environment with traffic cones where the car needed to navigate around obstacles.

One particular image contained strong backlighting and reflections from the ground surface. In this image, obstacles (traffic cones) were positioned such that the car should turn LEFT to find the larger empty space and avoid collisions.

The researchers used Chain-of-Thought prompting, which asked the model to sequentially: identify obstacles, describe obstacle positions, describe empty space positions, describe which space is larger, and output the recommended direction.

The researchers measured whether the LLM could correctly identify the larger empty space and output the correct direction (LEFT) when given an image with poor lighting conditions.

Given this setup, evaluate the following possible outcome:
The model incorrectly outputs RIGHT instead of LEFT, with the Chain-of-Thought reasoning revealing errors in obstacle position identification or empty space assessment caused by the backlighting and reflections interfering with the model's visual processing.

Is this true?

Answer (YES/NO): YES